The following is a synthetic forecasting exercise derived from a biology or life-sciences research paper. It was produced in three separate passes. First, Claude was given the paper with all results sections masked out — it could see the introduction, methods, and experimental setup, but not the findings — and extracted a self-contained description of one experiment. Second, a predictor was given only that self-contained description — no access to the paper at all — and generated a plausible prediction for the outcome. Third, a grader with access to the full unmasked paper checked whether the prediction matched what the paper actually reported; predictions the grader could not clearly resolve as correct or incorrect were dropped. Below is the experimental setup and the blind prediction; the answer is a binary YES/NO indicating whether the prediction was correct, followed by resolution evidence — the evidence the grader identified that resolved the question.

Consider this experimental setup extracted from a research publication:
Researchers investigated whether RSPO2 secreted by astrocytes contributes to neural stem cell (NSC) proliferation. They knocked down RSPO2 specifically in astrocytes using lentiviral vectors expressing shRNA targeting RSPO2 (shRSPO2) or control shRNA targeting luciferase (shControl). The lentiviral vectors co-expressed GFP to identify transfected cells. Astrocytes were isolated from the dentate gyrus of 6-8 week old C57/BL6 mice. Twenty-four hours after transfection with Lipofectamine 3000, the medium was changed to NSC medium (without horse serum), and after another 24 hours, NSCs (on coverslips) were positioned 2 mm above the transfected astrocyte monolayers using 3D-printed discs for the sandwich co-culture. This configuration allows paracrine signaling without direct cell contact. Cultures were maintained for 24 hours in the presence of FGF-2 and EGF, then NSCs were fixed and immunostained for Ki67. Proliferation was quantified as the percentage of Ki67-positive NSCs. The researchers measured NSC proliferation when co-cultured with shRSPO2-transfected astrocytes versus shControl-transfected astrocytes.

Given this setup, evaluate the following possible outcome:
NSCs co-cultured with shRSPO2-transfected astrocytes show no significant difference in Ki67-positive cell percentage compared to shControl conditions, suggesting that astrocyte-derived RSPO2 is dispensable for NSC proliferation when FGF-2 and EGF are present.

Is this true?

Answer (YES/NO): NO